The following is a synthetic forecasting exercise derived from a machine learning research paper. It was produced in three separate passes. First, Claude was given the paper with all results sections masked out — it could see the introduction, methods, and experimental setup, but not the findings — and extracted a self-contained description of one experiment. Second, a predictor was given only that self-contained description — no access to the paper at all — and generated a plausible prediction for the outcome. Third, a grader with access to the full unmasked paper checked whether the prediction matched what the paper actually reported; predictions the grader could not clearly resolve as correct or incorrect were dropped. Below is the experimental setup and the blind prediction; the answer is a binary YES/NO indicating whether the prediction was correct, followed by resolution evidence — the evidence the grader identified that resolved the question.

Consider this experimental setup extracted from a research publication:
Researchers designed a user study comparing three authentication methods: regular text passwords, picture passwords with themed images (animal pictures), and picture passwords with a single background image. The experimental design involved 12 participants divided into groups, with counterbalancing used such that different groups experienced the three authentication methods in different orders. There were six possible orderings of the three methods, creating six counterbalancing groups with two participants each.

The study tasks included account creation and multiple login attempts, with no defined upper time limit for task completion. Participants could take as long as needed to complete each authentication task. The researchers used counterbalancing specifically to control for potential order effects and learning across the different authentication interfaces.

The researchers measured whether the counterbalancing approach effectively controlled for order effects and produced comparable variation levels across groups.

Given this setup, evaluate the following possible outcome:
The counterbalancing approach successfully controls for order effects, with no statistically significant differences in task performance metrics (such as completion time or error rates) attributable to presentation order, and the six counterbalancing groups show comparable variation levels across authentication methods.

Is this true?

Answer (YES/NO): NO